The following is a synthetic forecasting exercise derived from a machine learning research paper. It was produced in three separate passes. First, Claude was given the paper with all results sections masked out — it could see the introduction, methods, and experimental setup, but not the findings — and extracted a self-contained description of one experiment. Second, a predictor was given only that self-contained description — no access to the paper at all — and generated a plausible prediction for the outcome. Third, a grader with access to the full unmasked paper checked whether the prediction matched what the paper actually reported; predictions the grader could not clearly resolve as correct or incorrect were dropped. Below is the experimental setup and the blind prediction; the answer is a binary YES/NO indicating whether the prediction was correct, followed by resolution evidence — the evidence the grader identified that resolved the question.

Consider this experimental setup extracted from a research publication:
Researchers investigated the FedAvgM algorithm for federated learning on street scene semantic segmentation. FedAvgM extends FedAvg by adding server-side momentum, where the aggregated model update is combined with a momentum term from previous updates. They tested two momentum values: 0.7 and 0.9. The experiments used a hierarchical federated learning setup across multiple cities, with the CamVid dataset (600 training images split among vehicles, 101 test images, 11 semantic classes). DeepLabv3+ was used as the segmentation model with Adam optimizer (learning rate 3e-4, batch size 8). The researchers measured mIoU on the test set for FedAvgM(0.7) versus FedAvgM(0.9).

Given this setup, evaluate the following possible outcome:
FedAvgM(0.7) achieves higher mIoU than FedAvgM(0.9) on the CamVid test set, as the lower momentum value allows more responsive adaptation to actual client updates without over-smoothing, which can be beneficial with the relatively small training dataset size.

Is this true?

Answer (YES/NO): NO